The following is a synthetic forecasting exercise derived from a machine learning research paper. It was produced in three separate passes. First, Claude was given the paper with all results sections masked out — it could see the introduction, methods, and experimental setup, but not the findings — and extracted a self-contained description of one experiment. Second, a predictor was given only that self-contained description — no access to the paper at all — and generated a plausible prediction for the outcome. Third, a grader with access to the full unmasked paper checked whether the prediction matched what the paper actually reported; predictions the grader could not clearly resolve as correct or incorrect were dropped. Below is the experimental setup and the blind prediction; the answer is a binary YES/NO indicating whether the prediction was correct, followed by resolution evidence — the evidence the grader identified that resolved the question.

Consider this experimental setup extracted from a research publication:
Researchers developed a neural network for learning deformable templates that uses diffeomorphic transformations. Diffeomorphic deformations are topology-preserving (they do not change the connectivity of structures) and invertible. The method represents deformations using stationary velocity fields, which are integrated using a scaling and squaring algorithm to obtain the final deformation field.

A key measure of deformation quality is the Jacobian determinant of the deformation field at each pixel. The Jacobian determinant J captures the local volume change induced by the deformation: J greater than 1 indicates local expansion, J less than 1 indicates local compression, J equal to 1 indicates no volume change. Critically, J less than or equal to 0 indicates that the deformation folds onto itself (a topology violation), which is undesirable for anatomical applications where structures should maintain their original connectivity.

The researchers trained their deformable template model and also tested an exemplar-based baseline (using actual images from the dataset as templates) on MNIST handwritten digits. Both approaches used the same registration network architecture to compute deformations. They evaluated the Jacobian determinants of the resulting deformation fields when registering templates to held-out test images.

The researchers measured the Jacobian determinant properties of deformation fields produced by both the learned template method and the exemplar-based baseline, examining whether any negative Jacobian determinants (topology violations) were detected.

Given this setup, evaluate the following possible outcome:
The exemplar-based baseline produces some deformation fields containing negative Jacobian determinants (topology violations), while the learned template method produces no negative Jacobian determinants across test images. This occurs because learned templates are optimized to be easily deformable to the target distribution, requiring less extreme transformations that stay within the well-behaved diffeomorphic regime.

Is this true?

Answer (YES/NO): NO